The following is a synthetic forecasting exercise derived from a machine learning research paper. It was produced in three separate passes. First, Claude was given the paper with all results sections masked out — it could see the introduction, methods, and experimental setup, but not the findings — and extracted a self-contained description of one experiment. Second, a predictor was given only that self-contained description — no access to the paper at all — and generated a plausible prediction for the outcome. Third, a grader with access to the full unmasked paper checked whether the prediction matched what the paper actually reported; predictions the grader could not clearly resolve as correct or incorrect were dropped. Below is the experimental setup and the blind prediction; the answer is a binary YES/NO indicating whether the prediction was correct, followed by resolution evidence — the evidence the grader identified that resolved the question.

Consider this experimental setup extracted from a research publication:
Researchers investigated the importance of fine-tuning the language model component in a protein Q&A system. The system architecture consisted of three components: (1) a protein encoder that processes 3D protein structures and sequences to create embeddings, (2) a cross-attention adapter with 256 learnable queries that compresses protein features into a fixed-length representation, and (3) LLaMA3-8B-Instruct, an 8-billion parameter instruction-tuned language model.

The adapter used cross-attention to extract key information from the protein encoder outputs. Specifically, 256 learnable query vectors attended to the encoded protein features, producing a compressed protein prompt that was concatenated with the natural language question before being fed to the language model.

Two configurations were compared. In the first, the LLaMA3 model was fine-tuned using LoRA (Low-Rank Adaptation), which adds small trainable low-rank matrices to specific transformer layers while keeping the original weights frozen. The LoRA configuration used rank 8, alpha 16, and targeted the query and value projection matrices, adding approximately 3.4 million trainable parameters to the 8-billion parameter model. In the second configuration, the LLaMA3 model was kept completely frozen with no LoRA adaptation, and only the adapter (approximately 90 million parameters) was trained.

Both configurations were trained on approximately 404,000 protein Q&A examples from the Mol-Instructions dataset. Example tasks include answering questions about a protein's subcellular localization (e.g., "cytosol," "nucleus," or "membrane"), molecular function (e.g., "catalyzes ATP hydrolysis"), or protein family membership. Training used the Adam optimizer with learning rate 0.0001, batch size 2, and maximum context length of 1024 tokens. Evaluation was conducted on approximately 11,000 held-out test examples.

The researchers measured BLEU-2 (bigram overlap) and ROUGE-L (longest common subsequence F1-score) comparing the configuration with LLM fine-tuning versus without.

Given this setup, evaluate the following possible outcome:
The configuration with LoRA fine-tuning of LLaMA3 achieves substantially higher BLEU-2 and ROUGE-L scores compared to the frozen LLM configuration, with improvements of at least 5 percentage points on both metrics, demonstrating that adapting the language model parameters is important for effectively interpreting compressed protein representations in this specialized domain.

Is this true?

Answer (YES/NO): YES